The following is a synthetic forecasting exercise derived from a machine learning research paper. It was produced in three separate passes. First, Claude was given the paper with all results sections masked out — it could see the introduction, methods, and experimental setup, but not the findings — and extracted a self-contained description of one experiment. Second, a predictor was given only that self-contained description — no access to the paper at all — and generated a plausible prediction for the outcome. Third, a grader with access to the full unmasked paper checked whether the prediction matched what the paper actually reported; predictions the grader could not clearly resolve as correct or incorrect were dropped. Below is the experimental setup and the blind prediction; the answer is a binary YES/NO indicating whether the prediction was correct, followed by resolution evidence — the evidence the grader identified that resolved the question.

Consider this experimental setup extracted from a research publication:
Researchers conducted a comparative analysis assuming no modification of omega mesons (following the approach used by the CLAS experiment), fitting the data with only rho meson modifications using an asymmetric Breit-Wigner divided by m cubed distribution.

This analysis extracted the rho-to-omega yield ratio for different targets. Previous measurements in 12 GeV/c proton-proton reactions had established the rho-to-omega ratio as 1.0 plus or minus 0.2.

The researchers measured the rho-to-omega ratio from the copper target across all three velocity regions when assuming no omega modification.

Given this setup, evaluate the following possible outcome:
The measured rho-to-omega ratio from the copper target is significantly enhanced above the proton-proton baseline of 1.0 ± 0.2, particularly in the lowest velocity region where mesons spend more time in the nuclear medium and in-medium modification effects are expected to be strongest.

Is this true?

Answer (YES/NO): YES